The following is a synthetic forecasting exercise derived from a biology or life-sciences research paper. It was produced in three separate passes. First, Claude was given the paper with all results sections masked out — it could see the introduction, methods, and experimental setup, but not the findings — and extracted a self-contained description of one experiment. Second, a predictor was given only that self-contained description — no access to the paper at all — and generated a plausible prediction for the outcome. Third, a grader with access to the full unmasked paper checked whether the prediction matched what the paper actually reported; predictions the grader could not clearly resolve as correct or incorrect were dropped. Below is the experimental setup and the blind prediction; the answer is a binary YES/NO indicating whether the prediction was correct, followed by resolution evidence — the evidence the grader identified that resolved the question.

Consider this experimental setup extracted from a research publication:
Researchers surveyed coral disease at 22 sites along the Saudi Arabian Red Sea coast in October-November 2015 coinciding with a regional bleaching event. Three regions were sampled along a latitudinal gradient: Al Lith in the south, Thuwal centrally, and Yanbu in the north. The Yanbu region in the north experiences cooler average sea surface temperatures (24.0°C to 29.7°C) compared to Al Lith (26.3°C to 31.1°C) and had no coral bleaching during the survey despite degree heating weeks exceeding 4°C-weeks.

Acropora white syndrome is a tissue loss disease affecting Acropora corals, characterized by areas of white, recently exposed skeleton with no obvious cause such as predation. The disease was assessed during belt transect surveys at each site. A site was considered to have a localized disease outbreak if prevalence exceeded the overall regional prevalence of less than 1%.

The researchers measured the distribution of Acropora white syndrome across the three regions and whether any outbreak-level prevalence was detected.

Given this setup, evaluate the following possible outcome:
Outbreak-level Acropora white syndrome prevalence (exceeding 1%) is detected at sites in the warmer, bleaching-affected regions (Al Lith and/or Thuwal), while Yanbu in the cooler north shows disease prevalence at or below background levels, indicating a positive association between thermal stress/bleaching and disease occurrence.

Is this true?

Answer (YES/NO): NO